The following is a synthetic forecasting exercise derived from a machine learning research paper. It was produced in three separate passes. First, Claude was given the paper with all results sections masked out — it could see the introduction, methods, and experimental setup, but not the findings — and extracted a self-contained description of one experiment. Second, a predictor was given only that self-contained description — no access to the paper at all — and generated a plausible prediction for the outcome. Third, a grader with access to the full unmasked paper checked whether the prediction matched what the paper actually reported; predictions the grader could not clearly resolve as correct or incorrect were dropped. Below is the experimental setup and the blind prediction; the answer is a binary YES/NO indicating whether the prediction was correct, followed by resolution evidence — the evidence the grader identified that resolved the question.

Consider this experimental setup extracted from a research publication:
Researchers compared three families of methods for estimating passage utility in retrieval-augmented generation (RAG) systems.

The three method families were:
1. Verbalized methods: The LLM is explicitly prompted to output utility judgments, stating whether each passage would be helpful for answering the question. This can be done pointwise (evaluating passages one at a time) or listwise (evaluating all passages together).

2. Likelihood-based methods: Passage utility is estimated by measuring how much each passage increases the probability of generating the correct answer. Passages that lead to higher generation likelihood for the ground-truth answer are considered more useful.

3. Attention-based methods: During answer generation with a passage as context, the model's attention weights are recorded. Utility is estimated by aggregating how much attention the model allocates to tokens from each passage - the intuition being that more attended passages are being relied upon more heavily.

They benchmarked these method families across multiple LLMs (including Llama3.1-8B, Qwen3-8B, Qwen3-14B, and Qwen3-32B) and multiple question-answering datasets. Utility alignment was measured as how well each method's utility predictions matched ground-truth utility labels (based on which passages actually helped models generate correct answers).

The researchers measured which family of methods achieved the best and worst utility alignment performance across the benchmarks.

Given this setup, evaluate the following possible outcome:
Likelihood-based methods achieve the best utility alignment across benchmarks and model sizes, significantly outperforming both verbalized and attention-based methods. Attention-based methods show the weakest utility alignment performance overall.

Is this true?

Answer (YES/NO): NO